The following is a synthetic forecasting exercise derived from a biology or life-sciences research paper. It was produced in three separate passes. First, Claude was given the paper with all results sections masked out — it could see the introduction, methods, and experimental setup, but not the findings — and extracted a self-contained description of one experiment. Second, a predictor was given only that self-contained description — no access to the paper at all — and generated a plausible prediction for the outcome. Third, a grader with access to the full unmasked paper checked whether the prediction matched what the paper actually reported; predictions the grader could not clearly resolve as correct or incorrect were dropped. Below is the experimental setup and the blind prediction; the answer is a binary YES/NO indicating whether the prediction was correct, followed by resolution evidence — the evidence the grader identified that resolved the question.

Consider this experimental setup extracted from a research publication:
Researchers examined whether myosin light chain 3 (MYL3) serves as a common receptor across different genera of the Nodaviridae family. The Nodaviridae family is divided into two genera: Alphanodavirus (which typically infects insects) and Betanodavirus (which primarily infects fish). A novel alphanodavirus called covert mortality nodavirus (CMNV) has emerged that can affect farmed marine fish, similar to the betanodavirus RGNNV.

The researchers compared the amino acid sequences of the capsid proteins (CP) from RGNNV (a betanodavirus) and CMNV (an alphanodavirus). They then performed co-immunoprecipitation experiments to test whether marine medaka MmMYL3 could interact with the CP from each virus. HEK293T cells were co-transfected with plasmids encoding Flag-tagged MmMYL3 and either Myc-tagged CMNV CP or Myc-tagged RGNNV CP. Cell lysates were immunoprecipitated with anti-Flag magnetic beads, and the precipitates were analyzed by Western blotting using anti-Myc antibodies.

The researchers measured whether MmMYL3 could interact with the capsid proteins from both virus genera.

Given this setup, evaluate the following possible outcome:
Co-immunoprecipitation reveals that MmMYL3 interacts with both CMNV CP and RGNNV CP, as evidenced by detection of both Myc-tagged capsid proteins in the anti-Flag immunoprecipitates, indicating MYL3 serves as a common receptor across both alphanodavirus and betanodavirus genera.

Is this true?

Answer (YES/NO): NO